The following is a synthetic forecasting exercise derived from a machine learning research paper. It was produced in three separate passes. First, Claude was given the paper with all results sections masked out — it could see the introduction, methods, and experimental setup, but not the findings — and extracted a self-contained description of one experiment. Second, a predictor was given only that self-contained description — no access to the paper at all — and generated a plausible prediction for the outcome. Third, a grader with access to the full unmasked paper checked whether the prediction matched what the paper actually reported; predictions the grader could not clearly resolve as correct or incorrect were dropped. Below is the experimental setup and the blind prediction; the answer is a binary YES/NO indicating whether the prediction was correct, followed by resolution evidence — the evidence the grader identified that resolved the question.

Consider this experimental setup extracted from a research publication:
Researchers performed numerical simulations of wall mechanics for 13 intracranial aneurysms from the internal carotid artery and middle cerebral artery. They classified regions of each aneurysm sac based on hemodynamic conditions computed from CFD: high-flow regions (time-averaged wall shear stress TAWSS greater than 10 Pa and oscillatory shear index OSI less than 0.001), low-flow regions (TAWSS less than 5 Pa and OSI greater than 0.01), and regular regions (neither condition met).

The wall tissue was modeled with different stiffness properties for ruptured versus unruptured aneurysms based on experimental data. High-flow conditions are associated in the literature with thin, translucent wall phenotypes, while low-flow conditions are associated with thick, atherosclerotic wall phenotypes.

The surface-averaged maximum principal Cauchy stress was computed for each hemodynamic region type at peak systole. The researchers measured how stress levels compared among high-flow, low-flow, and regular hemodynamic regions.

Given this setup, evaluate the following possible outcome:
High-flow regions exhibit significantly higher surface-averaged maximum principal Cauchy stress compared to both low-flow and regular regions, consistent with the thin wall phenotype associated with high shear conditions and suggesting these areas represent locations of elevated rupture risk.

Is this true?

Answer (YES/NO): NO